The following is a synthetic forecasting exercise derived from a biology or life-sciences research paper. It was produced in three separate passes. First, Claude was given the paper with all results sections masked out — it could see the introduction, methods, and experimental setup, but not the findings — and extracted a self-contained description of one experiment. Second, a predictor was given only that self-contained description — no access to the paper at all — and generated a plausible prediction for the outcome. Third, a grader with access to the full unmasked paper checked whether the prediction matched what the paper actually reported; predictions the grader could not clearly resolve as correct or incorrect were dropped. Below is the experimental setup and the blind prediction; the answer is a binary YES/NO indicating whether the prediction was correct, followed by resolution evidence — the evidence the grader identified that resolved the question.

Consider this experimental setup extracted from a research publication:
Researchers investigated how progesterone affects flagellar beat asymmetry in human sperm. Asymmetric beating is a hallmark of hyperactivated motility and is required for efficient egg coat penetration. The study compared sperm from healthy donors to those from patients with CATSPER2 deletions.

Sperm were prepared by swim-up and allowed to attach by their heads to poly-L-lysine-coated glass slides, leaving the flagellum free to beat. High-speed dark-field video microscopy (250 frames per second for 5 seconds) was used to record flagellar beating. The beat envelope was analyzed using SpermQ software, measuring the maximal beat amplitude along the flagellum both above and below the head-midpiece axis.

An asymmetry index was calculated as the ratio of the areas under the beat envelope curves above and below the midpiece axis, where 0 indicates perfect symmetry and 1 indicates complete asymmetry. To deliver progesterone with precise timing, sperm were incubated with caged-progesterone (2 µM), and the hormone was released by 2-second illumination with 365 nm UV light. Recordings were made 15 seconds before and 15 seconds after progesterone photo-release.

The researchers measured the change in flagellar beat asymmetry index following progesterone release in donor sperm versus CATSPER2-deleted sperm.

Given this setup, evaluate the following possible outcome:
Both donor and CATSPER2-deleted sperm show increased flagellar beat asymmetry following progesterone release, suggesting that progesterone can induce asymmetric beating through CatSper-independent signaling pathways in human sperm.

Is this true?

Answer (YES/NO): NO